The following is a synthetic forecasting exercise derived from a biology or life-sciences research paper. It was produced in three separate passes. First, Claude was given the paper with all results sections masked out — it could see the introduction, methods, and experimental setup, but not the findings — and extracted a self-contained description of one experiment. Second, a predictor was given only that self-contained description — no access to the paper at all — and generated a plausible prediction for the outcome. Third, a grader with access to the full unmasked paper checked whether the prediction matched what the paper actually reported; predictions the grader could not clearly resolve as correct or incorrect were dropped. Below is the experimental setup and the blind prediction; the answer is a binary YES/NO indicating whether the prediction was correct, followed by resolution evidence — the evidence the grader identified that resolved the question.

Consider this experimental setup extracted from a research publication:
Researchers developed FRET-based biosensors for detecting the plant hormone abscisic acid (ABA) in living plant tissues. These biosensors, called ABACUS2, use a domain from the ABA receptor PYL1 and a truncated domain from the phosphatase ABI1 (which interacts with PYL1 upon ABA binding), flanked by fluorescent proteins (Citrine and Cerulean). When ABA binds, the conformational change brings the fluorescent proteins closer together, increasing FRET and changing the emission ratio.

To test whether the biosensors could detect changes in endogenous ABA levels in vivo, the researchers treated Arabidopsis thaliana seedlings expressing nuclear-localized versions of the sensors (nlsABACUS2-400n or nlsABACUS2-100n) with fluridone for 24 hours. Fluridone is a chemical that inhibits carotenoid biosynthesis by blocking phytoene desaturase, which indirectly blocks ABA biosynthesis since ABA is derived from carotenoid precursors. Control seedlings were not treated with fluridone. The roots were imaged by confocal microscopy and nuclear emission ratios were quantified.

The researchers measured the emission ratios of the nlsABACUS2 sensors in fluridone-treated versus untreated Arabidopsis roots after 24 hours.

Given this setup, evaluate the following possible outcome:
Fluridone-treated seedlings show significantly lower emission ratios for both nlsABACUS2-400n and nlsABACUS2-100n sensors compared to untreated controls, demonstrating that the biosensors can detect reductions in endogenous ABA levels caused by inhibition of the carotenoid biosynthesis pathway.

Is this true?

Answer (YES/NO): YES